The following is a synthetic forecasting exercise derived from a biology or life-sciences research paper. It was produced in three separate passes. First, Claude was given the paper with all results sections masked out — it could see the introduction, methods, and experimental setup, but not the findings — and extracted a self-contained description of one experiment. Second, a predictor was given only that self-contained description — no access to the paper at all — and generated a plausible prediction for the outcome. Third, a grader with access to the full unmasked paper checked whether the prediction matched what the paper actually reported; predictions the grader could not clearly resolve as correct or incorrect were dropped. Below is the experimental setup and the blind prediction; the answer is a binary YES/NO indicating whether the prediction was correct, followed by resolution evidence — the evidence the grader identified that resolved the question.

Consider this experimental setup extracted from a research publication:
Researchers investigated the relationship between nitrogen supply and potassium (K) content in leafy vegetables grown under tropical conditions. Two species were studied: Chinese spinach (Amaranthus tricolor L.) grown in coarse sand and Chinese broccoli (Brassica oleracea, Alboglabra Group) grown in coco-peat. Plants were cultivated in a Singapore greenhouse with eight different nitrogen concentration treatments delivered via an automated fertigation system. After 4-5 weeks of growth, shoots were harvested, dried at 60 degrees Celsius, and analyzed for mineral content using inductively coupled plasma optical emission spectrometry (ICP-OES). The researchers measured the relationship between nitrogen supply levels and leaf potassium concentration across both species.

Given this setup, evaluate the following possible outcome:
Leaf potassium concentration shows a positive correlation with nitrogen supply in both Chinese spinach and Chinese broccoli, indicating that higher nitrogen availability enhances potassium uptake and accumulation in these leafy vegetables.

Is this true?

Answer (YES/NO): NO